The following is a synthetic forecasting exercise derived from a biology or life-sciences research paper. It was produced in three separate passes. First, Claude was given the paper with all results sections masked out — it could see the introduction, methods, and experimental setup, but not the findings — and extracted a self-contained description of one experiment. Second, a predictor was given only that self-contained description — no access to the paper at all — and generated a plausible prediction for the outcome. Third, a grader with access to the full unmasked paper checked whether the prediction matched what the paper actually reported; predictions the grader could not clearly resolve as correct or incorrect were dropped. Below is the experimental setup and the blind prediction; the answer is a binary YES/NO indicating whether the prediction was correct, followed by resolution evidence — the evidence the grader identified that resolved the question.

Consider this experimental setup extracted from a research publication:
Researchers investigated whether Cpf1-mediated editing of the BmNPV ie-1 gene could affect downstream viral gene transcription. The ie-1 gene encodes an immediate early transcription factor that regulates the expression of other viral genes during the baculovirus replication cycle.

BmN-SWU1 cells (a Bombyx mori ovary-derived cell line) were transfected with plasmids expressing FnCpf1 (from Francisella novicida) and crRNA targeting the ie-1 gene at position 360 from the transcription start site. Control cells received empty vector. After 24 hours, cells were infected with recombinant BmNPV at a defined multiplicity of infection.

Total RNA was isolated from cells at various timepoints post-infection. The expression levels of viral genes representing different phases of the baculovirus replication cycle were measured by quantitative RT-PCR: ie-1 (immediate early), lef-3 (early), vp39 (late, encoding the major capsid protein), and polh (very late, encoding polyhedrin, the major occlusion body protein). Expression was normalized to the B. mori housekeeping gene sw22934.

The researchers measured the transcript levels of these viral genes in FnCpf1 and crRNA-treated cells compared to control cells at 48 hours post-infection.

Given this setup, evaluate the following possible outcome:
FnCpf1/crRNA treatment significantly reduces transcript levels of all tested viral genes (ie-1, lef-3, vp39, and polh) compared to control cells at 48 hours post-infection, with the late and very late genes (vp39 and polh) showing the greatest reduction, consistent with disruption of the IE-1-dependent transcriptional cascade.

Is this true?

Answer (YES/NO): NO